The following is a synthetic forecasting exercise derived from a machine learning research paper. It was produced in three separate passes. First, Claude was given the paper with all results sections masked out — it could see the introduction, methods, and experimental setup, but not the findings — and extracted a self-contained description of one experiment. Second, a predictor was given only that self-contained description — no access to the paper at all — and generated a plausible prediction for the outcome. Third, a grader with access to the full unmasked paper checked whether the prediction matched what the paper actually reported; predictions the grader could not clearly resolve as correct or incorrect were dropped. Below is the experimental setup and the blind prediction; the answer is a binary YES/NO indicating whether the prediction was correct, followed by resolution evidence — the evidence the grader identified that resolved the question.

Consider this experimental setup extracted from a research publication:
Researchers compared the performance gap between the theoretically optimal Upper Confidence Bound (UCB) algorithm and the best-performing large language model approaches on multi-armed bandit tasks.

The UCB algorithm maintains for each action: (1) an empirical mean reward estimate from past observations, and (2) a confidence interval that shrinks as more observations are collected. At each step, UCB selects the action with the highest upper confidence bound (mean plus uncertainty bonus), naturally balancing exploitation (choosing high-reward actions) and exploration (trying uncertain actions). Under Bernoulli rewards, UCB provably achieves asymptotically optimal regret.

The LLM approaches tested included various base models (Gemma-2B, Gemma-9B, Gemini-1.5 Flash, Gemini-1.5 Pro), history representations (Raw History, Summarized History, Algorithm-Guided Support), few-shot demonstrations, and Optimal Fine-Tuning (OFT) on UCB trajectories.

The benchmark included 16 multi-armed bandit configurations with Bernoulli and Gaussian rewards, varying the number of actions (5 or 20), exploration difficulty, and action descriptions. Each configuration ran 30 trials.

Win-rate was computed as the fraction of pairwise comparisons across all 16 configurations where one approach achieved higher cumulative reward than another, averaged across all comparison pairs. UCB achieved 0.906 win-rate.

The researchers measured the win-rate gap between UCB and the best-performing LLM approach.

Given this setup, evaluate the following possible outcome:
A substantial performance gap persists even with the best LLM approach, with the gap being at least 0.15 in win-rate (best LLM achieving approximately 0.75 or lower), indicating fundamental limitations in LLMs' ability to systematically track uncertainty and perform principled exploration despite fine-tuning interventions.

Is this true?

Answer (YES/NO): YES